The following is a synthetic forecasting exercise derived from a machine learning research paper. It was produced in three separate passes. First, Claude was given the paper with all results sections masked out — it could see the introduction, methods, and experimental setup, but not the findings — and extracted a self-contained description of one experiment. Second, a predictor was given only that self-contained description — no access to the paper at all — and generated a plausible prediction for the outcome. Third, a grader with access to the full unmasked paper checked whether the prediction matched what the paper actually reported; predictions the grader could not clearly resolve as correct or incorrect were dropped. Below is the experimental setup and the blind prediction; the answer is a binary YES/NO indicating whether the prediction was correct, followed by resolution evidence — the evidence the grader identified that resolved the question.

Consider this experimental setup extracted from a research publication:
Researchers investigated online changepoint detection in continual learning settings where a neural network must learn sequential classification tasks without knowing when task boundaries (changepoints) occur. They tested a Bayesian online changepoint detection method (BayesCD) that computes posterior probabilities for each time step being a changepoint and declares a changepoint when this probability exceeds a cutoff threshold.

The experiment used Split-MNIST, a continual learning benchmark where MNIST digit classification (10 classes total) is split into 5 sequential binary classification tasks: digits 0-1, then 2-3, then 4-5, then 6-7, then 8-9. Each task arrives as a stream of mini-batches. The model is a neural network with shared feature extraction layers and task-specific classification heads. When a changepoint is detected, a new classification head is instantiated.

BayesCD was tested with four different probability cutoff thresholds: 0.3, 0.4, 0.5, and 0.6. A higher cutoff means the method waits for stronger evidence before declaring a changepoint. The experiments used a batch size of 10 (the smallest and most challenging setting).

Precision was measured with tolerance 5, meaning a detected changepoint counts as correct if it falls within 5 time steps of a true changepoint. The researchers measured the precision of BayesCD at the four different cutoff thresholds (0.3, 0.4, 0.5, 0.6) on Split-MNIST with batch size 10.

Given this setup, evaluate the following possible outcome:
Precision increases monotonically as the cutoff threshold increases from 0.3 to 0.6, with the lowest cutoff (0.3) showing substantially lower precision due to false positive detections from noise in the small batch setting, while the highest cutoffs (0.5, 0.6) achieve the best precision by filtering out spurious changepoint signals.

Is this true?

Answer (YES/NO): YES